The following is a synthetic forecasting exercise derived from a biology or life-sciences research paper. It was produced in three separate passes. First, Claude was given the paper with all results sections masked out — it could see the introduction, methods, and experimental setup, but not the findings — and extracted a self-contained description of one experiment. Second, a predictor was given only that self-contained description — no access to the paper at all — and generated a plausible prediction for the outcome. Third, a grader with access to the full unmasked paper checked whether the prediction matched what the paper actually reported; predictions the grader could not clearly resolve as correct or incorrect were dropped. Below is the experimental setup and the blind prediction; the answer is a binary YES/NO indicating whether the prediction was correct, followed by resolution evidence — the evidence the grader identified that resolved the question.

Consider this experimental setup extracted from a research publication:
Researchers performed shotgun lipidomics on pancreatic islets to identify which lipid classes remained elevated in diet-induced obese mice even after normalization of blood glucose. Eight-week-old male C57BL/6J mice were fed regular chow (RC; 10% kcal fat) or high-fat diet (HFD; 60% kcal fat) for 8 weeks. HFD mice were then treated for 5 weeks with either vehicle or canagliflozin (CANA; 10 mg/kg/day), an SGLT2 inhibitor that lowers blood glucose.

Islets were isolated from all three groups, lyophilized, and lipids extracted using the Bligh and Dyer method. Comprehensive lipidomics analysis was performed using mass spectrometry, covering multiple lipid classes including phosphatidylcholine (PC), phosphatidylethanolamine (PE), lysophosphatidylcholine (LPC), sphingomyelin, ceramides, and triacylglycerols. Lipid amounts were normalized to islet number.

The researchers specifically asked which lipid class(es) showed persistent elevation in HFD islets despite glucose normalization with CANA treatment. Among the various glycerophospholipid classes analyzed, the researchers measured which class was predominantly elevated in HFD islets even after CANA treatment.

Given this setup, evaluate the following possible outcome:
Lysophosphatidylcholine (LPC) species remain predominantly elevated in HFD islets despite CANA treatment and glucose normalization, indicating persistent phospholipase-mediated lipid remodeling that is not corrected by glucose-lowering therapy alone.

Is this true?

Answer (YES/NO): YES